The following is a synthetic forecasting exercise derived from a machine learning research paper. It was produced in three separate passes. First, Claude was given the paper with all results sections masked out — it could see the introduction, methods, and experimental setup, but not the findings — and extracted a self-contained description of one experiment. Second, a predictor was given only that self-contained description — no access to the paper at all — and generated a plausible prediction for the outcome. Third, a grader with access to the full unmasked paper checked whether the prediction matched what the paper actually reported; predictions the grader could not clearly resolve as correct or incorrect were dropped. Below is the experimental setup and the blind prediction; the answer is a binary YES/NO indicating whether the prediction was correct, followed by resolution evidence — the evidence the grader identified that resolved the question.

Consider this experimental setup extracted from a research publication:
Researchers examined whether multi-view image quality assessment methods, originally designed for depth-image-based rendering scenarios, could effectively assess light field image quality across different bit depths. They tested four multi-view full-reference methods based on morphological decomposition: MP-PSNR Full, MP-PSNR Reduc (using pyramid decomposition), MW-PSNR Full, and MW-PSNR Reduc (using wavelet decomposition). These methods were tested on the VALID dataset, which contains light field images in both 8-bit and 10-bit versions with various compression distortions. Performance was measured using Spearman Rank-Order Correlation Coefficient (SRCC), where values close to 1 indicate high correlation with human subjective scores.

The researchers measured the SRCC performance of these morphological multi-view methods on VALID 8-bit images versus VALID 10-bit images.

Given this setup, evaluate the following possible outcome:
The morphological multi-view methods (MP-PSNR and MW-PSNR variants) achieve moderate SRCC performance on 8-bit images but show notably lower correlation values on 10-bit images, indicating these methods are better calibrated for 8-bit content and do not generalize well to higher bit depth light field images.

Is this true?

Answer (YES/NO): NO